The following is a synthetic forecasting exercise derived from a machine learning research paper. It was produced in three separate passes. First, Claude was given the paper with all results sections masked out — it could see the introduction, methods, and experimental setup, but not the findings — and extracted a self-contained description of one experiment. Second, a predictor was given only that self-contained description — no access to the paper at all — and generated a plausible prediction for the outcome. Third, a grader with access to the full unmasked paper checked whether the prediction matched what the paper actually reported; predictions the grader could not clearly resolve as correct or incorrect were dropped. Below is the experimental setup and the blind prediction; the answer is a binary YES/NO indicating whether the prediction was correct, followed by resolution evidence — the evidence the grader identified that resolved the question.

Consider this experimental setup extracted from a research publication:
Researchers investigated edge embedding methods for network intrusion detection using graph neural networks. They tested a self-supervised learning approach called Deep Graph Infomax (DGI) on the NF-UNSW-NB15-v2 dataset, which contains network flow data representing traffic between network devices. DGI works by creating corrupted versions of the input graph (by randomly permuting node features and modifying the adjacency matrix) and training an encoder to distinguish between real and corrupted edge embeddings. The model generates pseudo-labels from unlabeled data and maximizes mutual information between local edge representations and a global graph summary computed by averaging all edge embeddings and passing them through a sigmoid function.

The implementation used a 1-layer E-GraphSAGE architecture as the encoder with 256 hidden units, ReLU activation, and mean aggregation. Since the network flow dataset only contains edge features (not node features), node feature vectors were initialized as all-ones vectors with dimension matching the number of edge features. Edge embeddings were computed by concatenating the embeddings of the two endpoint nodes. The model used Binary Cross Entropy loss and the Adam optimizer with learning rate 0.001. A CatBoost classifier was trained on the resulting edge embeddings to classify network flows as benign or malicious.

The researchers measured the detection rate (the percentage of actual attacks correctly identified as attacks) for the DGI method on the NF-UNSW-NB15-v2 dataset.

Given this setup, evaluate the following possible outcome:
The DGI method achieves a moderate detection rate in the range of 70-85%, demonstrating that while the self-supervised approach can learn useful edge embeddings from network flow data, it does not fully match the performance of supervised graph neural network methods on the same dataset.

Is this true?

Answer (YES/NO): NO